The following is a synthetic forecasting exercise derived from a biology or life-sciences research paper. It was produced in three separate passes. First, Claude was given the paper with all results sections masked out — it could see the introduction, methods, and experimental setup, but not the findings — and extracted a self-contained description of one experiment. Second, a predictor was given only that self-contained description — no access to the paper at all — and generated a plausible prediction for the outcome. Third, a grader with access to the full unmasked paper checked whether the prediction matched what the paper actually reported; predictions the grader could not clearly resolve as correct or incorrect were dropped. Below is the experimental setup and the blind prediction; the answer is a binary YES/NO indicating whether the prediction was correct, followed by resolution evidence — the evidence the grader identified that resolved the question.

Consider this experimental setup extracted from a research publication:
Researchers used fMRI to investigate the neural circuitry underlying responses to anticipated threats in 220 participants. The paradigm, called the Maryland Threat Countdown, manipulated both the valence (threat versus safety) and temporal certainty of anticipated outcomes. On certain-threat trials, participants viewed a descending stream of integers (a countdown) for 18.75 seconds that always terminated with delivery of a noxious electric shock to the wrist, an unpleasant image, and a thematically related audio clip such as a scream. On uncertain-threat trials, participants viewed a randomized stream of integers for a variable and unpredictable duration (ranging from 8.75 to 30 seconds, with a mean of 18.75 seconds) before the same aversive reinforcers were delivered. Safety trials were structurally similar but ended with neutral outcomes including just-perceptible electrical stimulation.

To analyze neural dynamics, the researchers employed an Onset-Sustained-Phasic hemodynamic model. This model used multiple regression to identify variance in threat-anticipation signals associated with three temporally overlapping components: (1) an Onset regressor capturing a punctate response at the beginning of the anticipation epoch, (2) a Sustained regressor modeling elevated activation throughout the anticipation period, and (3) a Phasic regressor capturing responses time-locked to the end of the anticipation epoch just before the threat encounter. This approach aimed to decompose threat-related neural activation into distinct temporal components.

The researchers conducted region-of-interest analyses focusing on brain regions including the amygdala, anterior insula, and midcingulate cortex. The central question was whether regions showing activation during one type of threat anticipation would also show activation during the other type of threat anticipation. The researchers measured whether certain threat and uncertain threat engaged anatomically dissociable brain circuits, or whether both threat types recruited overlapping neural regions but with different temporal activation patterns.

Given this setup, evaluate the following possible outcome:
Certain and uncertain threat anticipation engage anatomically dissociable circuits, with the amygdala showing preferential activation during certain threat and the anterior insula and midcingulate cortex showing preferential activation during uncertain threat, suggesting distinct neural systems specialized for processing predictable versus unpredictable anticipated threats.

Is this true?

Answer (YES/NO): NO